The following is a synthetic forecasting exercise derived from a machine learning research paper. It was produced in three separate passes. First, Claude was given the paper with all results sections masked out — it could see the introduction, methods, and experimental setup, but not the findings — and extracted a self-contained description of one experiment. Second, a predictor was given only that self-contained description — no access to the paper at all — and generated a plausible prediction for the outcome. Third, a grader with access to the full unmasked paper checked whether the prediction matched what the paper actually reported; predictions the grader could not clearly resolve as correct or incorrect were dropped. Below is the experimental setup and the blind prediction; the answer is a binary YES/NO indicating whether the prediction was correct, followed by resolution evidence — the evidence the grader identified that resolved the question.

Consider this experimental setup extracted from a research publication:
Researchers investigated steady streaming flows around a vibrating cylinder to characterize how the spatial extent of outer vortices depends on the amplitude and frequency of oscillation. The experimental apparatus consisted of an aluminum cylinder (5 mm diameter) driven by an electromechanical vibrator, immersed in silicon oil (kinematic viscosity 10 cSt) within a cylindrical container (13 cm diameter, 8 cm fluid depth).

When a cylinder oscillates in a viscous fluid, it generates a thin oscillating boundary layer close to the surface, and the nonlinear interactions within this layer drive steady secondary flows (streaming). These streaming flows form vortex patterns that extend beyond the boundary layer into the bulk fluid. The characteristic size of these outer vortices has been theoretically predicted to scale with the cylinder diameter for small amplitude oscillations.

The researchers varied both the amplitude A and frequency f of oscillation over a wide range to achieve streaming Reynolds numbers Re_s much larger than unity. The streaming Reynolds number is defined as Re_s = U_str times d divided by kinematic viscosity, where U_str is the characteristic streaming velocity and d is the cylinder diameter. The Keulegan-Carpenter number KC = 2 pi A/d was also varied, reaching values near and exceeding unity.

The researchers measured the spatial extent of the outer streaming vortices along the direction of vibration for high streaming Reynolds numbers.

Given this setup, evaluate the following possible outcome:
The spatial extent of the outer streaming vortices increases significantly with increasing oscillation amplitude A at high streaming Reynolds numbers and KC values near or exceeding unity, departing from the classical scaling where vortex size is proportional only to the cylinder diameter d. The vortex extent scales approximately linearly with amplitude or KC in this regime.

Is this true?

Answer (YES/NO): NO